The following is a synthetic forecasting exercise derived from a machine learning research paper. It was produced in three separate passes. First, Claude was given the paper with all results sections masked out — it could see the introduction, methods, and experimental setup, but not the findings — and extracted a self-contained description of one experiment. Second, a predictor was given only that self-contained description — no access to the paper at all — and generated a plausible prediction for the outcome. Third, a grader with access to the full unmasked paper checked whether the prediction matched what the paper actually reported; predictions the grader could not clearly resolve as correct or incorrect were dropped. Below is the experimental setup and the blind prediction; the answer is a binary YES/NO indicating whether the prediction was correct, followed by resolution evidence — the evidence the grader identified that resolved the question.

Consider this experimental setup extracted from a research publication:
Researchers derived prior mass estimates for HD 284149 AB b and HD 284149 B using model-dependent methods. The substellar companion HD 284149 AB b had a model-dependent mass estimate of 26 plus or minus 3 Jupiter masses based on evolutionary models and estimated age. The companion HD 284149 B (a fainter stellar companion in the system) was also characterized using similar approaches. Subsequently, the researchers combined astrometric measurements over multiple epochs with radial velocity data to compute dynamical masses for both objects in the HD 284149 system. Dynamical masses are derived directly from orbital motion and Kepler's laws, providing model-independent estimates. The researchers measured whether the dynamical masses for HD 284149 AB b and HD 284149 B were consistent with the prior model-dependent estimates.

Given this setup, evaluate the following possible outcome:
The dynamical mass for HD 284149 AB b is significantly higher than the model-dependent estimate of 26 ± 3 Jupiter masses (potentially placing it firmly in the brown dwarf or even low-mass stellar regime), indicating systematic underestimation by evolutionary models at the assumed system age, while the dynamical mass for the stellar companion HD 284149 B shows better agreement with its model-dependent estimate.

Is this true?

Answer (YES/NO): NO